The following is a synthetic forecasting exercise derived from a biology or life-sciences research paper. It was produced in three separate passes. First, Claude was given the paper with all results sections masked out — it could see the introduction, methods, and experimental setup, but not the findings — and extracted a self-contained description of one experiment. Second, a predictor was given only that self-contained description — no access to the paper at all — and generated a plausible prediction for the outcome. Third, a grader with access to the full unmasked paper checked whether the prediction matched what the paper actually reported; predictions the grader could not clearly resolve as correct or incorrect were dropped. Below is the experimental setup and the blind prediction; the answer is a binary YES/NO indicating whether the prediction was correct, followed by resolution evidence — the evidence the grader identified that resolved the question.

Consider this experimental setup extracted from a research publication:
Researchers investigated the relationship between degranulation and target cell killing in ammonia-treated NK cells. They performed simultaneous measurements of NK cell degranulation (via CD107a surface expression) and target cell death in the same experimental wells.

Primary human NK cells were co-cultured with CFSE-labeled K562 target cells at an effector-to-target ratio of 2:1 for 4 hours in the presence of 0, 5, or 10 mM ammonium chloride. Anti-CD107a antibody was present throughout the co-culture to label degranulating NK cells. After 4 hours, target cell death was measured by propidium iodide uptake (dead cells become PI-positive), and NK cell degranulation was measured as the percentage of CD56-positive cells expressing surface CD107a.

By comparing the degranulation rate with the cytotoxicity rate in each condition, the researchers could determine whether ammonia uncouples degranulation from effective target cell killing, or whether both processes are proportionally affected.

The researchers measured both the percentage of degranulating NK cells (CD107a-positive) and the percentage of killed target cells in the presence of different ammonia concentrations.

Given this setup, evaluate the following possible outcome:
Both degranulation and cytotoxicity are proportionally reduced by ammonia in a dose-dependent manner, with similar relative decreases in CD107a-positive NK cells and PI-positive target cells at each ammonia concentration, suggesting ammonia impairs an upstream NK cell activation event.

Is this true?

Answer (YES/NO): NO